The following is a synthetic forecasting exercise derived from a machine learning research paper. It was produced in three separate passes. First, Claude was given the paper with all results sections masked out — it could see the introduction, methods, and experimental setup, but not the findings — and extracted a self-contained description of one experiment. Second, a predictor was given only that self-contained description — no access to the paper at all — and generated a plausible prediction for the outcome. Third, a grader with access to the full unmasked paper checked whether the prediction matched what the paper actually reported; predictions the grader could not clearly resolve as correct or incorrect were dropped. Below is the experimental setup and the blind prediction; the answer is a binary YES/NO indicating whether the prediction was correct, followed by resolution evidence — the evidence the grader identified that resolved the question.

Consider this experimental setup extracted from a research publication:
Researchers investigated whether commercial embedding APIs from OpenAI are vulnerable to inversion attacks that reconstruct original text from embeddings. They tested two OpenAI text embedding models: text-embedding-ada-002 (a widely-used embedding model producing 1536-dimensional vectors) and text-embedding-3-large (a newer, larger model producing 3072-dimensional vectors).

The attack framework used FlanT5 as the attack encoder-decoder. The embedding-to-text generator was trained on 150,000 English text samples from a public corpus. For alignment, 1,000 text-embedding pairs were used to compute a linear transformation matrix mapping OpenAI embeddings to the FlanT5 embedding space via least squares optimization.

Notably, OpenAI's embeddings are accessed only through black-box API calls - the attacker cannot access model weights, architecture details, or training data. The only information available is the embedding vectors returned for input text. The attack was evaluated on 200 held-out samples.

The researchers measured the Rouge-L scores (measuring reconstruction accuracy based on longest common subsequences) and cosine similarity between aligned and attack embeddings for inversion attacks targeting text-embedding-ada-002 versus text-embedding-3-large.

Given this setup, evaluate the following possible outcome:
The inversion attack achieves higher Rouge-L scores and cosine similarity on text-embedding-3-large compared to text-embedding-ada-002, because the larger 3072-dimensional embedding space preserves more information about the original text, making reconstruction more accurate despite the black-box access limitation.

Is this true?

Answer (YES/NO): NO